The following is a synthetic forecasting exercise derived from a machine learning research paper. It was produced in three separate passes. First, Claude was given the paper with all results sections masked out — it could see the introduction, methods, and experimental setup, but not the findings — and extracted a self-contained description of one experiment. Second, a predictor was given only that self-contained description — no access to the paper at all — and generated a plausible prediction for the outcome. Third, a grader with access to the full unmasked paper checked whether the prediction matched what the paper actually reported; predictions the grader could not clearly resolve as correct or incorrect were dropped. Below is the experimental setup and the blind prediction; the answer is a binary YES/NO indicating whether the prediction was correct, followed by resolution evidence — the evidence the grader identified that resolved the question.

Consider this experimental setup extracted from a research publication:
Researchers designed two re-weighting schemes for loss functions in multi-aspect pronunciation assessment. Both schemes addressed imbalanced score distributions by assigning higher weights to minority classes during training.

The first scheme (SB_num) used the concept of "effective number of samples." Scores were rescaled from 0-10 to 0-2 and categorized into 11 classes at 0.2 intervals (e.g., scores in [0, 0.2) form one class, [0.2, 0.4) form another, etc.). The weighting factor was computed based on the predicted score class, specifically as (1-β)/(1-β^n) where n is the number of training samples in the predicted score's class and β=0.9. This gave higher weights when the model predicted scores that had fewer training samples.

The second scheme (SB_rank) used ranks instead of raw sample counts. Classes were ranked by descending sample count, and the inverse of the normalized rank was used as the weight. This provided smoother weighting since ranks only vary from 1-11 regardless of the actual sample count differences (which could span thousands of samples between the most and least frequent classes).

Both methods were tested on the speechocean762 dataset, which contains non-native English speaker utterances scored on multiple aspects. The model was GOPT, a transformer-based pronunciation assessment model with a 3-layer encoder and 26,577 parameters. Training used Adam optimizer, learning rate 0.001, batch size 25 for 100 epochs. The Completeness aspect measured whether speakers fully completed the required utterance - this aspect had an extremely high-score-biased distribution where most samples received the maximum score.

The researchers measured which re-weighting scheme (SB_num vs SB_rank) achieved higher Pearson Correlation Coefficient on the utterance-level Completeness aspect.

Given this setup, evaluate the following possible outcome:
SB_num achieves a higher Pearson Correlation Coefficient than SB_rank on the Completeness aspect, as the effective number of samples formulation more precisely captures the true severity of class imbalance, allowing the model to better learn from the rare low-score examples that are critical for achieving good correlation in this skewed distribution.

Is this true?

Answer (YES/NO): YES